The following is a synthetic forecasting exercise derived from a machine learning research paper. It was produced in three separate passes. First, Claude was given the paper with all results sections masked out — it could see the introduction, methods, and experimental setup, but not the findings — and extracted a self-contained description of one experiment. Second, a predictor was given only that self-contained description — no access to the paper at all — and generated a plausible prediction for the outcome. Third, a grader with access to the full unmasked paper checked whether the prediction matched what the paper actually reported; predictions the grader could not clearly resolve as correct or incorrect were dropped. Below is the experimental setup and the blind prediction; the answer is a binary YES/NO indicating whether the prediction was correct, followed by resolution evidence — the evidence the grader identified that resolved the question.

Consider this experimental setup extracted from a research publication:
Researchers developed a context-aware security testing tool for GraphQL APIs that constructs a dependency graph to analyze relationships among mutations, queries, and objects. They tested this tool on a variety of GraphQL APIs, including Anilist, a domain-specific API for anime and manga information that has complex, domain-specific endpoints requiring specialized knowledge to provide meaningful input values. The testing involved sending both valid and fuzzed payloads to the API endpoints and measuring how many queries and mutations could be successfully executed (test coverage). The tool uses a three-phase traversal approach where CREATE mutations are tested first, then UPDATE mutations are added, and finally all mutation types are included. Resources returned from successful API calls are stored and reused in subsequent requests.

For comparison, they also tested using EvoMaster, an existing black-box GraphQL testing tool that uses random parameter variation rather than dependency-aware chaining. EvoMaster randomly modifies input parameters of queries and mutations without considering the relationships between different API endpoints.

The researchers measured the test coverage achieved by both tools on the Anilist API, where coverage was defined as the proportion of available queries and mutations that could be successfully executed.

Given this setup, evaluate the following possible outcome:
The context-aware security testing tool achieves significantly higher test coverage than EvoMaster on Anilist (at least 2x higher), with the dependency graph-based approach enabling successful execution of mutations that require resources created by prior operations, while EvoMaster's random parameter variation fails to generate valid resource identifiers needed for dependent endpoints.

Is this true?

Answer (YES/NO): NO